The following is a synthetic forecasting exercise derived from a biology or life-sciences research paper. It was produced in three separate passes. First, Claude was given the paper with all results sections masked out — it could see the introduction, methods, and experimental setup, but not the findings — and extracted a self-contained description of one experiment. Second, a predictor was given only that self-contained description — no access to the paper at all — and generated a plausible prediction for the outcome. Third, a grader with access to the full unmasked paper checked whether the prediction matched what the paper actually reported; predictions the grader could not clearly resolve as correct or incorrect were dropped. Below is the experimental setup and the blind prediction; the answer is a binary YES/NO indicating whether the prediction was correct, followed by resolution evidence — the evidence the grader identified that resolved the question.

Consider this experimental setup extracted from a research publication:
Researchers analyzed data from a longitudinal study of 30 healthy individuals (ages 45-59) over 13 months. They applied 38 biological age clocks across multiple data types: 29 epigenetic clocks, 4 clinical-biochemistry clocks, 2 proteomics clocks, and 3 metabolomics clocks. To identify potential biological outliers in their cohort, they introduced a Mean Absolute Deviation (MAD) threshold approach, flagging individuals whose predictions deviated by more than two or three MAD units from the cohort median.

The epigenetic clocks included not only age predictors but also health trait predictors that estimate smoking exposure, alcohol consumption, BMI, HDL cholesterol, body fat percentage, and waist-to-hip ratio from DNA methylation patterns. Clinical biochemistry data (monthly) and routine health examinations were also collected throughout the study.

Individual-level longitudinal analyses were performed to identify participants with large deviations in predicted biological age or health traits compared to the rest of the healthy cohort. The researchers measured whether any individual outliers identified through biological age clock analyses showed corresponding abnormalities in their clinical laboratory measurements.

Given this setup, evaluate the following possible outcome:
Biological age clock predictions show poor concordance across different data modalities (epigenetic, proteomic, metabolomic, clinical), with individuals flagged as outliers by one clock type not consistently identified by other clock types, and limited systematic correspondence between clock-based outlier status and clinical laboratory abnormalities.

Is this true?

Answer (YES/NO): NO